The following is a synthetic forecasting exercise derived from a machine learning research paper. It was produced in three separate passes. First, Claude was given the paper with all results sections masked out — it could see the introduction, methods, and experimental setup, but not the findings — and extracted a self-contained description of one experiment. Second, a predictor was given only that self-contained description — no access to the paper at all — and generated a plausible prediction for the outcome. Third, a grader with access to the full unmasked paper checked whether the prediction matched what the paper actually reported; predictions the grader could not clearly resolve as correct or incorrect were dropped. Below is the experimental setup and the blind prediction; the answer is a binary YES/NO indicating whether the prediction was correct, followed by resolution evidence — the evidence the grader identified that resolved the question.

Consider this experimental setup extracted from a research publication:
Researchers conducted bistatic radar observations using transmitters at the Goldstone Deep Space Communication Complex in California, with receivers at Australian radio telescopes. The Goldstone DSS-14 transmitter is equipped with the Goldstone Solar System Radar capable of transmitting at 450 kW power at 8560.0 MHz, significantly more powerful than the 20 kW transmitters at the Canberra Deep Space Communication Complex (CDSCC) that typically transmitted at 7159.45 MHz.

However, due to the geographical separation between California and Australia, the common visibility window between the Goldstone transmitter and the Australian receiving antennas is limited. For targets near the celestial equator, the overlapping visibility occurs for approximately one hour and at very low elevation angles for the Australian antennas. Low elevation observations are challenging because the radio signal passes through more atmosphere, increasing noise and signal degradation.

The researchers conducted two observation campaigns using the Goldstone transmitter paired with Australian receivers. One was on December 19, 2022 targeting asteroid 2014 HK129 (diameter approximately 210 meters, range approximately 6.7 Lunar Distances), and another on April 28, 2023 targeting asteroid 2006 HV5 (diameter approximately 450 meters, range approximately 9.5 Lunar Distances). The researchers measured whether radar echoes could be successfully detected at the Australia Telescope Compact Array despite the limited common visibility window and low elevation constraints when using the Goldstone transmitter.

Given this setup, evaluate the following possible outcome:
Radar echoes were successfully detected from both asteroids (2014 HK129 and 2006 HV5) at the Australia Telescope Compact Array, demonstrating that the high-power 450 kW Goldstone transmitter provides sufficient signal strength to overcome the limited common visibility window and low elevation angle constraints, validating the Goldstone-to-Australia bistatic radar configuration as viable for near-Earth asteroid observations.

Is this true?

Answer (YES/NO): YES